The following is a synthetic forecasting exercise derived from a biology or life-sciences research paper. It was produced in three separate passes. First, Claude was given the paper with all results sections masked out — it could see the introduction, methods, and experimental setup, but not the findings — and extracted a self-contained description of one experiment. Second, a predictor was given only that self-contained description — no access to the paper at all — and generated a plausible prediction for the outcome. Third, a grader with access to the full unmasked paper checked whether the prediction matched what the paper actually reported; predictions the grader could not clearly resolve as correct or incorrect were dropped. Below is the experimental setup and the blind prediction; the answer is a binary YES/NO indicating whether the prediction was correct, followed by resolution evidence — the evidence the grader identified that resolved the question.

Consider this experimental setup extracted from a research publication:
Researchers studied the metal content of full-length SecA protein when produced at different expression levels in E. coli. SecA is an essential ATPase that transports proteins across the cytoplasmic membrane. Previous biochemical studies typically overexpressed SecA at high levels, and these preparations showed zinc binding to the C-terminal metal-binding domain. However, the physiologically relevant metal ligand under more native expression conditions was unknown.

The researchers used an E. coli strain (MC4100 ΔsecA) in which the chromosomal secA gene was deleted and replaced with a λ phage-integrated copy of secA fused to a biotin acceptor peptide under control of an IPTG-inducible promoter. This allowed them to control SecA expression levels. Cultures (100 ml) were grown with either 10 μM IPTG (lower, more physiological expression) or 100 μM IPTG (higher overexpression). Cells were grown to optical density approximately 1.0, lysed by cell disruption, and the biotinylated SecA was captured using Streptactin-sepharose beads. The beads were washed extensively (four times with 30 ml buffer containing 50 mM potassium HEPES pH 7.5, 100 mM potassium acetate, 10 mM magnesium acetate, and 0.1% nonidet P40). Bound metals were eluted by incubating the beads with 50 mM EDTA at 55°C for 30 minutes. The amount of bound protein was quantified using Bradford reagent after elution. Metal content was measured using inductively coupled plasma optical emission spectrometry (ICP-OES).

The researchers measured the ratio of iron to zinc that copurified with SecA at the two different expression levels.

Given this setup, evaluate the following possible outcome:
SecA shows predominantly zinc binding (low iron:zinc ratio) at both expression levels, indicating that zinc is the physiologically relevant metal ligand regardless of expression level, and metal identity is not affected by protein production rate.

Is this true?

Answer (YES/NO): NO